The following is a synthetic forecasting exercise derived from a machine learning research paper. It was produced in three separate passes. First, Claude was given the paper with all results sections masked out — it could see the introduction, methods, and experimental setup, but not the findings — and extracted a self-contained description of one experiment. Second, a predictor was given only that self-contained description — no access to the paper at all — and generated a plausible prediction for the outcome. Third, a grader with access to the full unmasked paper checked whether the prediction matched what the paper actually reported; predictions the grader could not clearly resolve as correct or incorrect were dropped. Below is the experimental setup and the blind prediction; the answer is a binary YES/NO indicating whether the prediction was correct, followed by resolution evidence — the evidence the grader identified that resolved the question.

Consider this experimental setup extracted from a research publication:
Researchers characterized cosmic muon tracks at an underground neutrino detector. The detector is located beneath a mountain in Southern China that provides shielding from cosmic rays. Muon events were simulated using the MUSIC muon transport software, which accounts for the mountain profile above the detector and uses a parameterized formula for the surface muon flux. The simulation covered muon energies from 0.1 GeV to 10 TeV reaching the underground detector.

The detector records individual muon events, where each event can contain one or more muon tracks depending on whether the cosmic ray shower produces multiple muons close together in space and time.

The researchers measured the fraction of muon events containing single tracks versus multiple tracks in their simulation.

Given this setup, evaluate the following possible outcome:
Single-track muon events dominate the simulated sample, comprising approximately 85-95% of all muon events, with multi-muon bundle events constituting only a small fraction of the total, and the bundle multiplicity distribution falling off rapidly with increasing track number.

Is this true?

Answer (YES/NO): YES